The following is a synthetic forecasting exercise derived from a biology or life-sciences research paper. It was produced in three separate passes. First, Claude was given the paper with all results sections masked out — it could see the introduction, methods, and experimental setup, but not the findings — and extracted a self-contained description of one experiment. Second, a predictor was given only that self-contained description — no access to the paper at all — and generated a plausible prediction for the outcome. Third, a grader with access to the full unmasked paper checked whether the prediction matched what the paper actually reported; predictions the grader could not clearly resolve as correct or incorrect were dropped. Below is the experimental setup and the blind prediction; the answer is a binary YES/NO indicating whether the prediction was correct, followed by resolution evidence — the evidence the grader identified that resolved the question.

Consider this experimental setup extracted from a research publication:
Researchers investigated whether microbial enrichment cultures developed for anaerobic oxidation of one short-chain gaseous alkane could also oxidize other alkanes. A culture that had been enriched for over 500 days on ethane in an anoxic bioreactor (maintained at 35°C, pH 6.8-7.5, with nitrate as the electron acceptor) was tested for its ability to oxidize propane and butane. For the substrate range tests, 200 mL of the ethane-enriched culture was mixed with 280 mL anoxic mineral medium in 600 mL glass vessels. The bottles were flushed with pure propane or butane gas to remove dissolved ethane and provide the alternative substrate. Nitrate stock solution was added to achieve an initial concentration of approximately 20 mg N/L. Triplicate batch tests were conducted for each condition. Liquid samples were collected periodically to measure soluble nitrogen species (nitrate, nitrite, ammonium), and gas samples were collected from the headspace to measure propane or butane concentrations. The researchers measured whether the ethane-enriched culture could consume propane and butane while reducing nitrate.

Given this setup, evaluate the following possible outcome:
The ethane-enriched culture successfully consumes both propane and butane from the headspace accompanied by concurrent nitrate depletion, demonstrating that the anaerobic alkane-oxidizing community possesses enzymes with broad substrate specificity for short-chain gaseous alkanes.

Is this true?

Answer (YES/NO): YES